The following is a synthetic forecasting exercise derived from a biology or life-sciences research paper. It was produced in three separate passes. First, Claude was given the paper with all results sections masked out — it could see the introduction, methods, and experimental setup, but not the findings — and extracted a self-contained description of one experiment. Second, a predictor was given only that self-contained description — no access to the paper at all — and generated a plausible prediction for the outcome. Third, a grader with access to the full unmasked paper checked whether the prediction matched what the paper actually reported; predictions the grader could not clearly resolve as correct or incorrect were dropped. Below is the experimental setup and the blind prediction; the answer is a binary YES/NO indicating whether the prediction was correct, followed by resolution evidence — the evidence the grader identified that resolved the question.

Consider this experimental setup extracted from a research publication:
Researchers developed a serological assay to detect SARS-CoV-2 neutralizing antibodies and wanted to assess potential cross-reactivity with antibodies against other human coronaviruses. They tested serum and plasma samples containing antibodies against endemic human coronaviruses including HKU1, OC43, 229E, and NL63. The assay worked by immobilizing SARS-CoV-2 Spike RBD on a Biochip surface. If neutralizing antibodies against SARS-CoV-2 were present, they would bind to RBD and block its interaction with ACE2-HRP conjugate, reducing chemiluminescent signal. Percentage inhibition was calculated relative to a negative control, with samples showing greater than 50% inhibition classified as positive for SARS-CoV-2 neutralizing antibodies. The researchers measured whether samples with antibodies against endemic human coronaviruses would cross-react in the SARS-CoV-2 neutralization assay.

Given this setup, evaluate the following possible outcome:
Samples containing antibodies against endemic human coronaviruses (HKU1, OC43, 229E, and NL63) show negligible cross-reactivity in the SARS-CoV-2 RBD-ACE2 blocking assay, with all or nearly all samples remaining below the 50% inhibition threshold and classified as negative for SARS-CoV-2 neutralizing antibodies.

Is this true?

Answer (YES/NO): YES